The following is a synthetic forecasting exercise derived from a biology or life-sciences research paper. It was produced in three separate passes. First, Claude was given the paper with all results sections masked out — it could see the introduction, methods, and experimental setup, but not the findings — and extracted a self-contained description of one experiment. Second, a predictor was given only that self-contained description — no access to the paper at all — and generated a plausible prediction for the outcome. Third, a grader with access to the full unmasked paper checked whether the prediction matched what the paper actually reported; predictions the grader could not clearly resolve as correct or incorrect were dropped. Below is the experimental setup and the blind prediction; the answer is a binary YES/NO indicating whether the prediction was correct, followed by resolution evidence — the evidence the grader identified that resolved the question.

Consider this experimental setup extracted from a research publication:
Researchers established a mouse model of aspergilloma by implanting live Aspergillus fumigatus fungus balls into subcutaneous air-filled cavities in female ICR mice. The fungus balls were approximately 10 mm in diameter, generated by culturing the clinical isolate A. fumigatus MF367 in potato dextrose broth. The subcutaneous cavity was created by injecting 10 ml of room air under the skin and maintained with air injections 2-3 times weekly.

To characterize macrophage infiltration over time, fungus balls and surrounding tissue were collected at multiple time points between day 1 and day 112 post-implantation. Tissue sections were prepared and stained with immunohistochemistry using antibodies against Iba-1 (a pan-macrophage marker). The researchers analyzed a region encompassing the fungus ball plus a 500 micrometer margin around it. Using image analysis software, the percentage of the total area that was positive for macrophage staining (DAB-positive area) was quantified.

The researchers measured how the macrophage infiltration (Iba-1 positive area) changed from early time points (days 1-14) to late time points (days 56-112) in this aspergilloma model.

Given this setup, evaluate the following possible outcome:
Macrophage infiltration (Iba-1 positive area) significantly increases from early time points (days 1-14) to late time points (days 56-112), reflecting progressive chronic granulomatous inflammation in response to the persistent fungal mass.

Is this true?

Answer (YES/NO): YES